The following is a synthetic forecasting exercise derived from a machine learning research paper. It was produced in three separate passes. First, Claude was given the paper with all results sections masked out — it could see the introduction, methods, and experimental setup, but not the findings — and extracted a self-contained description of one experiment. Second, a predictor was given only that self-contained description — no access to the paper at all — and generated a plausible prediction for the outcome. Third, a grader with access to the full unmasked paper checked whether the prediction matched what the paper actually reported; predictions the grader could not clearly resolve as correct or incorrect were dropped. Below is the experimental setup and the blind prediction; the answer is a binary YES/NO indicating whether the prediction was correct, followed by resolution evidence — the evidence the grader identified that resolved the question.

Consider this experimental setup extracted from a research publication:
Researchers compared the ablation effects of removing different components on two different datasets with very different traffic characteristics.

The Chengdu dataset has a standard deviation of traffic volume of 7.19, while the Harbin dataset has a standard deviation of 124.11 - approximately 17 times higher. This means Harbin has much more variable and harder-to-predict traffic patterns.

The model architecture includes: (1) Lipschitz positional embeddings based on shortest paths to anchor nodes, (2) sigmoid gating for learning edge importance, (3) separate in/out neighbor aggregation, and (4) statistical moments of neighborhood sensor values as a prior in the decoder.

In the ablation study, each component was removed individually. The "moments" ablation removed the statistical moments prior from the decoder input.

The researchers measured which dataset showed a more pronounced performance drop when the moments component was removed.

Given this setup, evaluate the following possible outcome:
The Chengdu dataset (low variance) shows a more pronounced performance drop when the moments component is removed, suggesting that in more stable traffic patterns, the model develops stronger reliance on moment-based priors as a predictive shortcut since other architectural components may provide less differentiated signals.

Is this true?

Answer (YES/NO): NO